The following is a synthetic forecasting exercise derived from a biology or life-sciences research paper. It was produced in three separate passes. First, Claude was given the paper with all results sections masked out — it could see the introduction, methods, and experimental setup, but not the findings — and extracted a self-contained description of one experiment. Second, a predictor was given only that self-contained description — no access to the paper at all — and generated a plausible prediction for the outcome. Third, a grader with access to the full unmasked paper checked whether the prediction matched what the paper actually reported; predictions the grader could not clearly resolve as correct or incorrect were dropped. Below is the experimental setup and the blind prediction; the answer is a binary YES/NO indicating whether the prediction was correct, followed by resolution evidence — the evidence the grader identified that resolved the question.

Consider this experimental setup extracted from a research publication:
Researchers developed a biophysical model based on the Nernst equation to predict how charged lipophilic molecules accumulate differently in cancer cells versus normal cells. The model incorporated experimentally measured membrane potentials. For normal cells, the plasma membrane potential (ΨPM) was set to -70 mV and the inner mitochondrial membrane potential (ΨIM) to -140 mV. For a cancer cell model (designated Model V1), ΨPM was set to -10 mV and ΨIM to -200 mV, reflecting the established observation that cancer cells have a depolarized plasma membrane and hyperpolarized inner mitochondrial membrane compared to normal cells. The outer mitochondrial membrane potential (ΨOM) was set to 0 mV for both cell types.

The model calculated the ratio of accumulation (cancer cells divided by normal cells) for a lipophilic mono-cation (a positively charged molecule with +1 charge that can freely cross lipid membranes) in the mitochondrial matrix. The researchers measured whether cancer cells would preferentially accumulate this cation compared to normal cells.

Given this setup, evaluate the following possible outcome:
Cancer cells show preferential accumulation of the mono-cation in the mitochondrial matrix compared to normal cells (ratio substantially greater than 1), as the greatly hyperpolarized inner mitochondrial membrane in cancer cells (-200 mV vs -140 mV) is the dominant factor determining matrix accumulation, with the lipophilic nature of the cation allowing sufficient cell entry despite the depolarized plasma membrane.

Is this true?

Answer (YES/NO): NO